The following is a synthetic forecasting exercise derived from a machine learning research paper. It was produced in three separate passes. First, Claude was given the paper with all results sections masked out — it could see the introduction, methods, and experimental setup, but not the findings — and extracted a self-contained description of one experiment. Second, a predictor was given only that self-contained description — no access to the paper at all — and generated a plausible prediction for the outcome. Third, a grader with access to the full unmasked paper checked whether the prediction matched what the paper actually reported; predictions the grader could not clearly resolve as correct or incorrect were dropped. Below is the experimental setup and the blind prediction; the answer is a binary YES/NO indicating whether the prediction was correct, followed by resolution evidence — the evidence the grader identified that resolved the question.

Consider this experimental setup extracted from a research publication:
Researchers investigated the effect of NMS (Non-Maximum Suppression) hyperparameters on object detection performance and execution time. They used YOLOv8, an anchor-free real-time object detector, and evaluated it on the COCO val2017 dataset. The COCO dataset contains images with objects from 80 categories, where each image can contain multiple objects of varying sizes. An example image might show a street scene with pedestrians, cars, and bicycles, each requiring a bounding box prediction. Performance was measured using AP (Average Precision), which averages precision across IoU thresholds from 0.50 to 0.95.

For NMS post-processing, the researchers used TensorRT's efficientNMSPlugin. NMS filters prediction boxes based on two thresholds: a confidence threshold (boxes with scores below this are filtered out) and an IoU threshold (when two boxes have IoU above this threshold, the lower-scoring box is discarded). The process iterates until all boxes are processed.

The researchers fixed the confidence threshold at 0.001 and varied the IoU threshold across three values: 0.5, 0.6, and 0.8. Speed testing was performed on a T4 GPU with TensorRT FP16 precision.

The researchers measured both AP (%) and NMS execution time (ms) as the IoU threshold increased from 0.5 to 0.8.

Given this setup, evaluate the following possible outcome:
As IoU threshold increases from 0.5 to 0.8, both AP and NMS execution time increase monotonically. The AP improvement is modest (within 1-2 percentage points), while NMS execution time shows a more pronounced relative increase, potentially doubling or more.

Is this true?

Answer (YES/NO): NO